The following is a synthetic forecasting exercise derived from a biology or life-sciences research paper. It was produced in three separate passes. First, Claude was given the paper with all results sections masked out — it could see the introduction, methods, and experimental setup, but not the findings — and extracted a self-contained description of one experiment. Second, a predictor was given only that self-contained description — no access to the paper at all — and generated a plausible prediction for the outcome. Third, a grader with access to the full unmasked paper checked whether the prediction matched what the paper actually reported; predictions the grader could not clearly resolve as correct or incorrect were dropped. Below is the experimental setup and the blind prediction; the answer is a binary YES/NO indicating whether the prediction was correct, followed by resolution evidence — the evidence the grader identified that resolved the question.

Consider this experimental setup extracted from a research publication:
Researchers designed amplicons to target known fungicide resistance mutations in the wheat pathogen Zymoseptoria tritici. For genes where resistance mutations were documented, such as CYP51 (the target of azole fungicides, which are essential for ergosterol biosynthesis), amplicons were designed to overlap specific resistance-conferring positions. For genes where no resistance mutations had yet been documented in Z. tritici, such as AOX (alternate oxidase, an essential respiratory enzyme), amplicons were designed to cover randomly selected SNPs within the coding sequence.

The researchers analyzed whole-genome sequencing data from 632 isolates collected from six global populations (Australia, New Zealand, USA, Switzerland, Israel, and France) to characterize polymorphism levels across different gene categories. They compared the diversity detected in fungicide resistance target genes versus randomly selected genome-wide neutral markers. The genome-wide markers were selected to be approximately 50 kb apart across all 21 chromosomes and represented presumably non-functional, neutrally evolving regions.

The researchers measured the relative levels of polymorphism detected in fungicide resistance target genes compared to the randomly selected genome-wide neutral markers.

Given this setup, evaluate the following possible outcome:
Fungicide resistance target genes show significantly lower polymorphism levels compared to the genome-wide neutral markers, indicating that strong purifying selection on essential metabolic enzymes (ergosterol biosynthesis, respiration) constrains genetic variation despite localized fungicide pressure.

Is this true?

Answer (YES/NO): YES